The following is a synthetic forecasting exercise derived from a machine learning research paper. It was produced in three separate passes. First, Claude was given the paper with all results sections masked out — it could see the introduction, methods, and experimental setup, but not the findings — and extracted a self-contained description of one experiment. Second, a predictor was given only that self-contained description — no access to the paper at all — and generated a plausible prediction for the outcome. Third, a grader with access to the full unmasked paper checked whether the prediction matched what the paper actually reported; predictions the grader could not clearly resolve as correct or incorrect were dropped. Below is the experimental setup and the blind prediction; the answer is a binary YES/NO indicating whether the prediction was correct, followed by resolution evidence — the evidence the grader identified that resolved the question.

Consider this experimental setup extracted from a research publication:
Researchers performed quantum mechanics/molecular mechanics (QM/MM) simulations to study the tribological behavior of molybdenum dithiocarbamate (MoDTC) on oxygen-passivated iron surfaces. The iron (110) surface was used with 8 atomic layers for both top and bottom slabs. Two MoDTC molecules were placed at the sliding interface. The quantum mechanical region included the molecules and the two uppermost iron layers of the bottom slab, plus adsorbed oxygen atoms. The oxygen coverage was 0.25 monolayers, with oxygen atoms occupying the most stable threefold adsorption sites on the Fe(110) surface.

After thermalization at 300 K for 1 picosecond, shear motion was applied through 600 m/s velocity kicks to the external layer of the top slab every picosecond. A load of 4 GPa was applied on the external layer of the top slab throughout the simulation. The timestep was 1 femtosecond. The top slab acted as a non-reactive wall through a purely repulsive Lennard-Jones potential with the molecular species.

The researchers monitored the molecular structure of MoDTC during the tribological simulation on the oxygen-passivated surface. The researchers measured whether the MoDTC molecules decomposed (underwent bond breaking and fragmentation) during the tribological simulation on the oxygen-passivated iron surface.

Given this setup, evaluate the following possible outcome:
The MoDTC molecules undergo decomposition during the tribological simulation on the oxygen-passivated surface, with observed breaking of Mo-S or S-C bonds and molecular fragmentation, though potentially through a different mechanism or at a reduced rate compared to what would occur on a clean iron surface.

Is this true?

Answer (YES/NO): NO